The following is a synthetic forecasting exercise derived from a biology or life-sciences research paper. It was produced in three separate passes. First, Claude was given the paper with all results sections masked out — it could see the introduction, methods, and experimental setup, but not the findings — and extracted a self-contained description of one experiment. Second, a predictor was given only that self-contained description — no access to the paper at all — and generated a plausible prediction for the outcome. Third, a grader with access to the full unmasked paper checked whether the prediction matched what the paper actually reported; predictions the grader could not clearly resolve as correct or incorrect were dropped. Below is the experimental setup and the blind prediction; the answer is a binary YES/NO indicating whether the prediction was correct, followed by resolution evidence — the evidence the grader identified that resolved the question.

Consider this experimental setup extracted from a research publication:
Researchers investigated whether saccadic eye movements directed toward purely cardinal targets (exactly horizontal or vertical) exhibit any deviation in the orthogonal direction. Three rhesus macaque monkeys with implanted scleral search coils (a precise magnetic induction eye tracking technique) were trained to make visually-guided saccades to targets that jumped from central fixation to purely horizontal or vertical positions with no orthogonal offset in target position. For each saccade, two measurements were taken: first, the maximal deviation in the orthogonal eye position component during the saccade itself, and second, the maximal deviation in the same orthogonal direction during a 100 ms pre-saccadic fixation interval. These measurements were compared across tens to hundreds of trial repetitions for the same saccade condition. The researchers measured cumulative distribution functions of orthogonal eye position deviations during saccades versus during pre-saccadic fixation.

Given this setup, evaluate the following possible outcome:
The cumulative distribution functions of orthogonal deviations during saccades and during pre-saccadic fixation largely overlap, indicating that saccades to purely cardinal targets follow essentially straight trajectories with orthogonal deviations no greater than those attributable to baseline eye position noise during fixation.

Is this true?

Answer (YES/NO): NO